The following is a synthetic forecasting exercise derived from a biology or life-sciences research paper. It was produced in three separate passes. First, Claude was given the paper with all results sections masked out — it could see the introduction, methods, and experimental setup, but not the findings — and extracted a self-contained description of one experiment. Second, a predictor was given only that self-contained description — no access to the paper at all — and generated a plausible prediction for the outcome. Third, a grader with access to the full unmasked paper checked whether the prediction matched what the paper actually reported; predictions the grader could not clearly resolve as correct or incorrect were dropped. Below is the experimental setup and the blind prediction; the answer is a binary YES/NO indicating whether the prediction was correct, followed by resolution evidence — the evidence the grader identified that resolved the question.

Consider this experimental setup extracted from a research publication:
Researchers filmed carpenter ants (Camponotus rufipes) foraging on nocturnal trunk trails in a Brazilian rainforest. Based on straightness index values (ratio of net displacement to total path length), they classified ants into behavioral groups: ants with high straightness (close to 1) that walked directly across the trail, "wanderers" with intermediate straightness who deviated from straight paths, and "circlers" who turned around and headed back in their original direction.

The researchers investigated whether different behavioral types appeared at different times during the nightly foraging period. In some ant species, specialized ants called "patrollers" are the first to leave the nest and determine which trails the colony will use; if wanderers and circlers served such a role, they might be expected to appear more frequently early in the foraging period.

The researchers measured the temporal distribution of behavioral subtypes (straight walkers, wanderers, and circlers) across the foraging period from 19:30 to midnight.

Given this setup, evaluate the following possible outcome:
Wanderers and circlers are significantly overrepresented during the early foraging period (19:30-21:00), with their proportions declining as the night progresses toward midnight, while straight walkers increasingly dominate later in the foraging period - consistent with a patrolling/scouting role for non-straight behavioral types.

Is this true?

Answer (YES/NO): NO